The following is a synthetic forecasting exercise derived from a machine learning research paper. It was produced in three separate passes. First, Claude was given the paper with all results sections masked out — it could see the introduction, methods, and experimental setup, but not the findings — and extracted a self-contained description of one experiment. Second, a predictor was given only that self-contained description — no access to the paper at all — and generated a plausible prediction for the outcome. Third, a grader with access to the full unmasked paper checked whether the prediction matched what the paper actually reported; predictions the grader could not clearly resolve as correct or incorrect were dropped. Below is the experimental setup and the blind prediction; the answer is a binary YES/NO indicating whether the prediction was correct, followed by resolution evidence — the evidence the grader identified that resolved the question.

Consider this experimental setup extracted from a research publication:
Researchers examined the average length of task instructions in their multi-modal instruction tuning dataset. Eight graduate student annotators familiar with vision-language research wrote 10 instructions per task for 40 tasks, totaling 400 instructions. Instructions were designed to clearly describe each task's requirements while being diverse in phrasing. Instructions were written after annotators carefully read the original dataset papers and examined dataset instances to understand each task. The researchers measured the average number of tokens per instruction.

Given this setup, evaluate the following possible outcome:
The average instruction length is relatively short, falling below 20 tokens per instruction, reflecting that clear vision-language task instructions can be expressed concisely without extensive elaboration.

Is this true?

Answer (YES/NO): NO